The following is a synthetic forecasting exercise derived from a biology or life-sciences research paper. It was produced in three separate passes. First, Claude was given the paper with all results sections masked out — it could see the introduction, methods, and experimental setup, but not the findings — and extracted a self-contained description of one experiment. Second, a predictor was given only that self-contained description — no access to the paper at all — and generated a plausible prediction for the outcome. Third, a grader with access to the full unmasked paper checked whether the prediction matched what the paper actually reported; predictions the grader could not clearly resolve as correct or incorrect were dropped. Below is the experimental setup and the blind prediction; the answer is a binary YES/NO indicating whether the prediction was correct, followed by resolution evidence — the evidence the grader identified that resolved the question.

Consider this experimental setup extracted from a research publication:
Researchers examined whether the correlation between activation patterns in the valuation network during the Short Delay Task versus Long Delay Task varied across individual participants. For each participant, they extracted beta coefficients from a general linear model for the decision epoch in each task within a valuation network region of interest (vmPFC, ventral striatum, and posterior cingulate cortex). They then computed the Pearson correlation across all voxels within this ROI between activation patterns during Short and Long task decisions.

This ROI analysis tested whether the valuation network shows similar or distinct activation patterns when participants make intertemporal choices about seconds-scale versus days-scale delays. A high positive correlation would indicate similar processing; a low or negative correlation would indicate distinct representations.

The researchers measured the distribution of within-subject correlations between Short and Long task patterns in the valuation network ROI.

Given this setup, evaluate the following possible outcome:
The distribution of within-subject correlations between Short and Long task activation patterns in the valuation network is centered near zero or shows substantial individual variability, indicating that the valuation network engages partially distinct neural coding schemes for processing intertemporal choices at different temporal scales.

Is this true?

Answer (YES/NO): NO